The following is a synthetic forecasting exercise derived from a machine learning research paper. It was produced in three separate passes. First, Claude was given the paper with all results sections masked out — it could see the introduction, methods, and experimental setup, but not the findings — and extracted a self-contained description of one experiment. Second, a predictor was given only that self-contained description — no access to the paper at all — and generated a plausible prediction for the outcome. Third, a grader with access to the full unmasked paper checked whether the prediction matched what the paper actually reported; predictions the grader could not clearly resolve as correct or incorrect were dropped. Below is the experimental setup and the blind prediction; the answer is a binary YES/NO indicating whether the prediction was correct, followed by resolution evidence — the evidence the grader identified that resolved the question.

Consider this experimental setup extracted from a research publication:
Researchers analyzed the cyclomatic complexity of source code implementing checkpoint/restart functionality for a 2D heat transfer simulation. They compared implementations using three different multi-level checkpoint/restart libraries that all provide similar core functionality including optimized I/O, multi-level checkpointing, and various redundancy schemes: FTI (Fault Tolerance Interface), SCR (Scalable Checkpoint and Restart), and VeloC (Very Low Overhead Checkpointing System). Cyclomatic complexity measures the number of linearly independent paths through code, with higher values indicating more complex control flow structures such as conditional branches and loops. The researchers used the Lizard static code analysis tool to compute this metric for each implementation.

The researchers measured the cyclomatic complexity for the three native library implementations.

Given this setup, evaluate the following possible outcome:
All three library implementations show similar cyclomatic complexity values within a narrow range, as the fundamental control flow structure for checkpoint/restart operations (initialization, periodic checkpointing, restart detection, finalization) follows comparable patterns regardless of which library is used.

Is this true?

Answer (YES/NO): NO